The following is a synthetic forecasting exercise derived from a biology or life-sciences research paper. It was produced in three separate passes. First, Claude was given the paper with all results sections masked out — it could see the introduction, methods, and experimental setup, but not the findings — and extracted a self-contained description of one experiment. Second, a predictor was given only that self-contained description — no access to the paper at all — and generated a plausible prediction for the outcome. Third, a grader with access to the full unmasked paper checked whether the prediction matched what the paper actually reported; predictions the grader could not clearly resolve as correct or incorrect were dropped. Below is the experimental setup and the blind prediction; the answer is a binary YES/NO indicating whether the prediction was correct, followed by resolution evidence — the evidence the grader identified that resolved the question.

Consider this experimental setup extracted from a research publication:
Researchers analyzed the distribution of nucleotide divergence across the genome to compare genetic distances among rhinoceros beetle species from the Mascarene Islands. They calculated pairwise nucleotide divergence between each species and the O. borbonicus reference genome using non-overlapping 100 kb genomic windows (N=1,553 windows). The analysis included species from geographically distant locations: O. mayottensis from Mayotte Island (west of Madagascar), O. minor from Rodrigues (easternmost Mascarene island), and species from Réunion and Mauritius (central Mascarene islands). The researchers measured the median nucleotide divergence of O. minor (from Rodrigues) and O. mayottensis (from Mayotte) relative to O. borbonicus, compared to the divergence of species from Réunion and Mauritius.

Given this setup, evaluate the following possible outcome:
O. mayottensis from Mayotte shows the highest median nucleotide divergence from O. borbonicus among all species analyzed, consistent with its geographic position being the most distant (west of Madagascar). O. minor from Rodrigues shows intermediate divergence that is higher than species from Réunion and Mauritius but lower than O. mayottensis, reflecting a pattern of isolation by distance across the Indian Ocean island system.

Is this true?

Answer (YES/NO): YES